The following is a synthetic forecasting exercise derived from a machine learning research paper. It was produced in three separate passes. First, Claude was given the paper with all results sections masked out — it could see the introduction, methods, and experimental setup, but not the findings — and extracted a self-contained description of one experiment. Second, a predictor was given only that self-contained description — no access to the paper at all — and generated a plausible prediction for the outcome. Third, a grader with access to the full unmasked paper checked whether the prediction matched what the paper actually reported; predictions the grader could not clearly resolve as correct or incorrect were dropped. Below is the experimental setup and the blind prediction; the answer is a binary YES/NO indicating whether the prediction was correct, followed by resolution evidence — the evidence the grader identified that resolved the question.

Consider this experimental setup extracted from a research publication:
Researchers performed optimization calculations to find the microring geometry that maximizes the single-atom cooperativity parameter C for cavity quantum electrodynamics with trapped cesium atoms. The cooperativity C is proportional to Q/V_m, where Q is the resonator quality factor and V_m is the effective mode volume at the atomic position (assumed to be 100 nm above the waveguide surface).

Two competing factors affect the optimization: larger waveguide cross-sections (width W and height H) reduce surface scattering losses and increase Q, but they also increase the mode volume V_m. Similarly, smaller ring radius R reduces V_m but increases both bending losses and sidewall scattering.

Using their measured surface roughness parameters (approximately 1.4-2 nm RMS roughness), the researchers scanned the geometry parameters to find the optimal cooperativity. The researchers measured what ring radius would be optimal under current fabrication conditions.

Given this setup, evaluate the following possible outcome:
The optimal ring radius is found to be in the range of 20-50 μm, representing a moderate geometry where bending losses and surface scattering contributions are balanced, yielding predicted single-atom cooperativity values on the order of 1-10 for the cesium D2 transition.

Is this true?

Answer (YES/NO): NO